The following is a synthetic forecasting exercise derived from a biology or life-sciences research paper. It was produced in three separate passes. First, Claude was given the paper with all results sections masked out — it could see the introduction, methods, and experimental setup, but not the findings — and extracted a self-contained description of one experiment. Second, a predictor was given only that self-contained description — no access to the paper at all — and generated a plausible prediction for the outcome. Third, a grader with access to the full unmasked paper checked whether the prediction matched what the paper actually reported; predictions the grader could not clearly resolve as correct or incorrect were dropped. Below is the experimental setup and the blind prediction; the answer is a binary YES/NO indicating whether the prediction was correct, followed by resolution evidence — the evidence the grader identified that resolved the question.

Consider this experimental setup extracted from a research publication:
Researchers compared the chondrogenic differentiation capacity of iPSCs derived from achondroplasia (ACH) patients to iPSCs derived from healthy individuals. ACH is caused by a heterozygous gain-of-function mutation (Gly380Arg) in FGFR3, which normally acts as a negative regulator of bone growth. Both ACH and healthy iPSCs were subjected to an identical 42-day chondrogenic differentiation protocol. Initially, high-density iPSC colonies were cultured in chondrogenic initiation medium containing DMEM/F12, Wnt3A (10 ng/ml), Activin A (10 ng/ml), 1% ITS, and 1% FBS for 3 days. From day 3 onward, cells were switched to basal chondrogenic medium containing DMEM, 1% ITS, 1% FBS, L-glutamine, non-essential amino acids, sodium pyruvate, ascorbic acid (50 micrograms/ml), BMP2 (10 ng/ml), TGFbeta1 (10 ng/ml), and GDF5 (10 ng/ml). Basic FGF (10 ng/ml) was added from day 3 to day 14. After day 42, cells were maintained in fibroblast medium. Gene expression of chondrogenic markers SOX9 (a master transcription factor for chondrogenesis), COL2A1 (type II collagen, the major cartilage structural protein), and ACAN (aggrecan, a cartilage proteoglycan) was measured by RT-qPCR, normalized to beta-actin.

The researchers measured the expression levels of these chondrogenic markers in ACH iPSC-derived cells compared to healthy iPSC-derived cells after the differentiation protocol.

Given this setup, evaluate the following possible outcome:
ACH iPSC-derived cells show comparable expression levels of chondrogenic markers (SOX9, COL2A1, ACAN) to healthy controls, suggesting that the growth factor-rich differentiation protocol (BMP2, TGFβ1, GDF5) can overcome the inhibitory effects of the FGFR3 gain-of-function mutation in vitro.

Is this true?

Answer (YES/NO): NO